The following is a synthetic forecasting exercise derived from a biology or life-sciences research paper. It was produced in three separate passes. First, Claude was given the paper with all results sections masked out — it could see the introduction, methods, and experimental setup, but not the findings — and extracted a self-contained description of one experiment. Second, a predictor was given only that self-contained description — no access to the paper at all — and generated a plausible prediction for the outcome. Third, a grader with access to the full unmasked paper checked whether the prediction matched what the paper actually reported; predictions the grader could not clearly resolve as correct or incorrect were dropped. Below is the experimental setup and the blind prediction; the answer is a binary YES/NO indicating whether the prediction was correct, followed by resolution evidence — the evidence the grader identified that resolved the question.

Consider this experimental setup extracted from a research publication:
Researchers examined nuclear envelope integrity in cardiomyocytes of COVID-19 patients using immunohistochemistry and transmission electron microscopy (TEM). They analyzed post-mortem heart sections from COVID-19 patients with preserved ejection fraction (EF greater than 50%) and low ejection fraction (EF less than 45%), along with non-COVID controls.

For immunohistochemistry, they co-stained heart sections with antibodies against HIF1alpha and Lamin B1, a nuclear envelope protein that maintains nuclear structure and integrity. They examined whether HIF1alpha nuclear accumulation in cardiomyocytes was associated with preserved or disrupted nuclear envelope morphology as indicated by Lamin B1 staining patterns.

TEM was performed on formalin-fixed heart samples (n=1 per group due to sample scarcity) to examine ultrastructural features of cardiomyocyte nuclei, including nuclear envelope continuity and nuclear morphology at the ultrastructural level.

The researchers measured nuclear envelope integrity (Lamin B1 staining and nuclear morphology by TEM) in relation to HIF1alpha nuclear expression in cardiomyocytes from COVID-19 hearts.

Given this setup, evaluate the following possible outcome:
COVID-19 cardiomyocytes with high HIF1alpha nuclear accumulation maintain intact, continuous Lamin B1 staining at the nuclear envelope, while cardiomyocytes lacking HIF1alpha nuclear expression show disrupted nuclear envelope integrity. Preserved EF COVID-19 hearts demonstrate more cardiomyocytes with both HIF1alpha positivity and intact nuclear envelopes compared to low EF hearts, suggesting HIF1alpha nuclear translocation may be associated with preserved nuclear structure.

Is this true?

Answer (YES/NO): NO